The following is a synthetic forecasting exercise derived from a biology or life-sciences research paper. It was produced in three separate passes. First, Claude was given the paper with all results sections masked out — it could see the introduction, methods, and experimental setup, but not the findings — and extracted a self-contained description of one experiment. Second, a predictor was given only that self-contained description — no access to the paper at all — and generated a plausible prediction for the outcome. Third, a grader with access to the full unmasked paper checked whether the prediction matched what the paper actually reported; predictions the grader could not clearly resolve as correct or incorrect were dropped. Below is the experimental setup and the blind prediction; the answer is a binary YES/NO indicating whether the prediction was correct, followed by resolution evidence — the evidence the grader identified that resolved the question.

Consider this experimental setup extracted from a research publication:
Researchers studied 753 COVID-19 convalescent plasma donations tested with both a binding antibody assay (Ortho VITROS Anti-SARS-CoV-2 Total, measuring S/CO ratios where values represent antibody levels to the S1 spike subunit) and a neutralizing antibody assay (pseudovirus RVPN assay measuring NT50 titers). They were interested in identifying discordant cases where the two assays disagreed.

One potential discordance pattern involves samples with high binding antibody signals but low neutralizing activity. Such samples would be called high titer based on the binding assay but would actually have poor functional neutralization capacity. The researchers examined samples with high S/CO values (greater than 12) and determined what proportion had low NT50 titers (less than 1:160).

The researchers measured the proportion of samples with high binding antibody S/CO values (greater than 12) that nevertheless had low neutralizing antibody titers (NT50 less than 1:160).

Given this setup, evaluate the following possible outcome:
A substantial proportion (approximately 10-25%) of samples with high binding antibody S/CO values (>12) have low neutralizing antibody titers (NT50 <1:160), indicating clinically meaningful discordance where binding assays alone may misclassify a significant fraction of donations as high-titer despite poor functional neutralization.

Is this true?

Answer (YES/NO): YES